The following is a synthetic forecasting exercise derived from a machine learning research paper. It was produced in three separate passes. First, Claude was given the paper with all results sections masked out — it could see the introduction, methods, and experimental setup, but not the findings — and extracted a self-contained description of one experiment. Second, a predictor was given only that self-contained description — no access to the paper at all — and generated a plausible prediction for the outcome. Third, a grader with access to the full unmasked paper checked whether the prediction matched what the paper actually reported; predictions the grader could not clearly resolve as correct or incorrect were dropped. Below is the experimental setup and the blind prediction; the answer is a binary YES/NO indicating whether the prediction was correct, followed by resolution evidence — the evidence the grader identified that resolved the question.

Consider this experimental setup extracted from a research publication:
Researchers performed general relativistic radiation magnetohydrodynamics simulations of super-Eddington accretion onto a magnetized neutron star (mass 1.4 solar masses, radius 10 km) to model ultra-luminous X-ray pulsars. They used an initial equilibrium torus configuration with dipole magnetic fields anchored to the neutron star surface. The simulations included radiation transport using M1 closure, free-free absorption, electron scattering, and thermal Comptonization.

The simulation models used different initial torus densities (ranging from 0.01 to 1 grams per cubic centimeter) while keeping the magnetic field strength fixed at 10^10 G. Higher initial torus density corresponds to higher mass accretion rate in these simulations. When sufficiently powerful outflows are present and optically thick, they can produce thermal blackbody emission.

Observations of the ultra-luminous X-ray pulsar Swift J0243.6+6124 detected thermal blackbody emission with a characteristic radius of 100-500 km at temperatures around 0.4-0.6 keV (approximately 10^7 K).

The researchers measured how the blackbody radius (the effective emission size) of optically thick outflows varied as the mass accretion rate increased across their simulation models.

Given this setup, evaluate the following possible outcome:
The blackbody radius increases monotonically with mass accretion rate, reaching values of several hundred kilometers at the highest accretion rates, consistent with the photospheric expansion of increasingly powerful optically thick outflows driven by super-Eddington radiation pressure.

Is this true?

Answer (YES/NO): YES